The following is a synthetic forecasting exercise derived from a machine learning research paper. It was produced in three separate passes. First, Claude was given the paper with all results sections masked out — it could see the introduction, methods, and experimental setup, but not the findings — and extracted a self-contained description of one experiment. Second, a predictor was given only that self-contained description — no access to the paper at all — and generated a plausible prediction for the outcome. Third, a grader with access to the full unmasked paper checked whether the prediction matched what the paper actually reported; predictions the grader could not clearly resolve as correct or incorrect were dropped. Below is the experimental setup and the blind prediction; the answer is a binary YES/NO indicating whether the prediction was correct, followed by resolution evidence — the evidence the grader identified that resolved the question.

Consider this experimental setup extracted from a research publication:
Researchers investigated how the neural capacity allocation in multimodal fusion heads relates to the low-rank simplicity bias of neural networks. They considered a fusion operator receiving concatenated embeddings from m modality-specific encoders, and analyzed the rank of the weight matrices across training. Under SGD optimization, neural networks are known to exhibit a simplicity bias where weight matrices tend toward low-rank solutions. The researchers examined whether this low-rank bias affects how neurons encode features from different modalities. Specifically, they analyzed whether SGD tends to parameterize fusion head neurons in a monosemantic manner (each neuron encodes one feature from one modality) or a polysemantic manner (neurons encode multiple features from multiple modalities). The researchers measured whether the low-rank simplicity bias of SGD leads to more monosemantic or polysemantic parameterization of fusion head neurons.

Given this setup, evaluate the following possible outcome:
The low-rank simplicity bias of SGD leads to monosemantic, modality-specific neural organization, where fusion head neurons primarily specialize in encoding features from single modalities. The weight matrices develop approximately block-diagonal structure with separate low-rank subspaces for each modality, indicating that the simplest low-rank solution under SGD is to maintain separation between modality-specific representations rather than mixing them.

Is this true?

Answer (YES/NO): NO